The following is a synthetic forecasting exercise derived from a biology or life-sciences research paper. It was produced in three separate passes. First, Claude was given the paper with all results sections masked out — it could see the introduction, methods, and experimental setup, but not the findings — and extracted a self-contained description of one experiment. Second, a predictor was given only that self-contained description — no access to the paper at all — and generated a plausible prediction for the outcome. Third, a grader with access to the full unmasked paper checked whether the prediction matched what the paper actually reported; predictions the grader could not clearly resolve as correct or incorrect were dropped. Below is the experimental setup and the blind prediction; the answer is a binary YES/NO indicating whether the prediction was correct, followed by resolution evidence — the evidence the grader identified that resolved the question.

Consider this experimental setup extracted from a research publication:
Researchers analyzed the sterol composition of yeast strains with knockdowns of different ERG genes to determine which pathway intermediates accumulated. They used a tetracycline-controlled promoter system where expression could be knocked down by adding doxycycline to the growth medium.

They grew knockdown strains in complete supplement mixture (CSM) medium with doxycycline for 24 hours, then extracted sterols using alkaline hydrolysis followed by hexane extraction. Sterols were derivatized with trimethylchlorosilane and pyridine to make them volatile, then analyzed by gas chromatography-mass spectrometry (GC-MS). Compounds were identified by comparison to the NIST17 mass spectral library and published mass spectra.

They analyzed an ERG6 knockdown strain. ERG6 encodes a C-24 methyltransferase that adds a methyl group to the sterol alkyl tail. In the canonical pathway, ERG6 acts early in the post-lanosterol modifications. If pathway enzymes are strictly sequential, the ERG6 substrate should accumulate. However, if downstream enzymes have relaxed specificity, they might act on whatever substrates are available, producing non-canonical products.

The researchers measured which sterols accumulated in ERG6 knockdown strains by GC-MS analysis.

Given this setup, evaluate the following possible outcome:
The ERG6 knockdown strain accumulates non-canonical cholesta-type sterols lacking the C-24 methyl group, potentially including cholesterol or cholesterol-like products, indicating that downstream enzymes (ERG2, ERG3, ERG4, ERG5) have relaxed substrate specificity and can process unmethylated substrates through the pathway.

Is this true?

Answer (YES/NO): NO